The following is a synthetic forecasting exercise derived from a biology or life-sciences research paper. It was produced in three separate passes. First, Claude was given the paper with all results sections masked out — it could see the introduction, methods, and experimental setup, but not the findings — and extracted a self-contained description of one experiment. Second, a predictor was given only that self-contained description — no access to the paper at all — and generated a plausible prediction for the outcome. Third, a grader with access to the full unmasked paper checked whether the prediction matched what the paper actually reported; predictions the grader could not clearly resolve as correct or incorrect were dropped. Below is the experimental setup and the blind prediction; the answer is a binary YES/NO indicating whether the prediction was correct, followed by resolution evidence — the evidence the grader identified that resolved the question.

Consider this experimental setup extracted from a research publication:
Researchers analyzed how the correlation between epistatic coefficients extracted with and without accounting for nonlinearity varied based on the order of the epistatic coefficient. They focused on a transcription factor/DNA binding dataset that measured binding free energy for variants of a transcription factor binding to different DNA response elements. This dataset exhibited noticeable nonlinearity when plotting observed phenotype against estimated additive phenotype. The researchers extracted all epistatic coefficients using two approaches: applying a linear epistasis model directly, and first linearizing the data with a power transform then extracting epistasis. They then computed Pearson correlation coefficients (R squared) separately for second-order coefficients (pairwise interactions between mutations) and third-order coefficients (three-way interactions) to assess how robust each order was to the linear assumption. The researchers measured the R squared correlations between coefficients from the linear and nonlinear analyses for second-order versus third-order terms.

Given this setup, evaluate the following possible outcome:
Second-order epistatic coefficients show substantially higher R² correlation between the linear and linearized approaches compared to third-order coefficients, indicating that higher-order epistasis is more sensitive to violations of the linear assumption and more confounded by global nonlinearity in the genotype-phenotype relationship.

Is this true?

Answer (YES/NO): YES